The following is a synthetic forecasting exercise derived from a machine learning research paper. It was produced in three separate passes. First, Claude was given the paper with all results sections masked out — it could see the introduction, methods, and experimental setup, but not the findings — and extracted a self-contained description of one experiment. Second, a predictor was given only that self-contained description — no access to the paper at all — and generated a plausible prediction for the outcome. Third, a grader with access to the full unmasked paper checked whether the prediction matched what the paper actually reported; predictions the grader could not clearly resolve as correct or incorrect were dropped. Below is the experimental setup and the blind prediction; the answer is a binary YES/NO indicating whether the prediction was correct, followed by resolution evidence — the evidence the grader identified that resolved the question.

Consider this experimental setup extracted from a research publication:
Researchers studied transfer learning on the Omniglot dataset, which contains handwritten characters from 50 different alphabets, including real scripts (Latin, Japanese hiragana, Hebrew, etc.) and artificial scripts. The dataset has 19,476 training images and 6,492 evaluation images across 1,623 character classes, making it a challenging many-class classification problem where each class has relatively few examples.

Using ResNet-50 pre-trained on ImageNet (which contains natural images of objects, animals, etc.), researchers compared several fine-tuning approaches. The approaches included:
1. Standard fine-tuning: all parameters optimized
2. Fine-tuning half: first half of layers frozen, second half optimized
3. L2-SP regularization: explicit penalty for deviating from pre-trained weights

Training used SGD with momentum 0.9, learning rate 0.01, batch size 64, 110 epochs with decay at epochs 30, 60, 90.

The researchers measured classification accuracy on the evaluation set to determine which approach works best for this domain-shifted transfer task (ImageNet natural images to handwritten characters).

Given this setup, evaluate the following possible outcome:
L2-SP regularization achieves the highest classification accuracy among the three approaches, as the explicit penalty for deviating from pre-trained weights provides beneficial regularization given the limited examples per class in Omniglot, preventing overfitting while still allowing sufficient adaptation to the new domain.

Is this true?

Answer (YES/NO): NO